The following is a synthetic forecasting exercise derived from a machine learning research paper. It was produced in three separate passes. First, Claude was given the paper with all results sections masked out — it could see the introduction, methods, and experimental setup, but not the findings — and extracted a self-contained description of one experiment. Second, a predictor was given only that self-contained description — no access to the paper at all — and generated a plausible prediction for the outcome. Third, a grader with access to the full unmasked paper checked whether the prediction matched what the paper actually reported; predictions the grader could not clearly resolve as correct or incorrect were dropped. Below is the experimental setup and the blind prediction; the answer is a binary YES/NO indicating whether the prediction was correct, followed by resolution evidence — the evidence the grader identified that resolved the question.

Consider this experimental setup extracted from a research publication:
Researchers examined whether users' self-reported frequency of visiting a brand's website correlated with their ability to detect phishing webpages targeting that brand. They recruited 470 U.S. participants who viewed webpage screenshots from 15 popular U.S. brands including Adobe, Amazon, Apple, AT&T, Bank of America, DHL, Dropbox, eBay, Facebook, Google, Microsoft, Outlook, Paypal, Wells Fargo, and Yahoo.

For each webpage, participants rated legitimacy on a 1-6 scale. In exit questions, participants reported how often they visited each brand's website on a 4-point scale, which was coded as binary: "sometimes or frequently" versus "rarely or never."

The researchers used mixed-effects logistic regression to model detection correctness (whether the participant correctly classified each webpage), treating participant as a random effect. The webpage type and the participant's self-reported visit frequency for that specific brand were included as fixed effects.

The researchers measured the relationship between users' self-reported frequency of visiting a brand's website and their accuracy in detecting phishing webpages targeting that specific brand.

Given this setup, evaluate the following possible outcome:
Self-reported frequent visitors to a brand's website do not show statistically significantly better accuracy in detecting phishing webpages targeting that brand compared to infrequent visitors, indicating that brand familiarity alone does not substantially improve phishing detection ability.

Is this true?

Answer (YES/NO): NO